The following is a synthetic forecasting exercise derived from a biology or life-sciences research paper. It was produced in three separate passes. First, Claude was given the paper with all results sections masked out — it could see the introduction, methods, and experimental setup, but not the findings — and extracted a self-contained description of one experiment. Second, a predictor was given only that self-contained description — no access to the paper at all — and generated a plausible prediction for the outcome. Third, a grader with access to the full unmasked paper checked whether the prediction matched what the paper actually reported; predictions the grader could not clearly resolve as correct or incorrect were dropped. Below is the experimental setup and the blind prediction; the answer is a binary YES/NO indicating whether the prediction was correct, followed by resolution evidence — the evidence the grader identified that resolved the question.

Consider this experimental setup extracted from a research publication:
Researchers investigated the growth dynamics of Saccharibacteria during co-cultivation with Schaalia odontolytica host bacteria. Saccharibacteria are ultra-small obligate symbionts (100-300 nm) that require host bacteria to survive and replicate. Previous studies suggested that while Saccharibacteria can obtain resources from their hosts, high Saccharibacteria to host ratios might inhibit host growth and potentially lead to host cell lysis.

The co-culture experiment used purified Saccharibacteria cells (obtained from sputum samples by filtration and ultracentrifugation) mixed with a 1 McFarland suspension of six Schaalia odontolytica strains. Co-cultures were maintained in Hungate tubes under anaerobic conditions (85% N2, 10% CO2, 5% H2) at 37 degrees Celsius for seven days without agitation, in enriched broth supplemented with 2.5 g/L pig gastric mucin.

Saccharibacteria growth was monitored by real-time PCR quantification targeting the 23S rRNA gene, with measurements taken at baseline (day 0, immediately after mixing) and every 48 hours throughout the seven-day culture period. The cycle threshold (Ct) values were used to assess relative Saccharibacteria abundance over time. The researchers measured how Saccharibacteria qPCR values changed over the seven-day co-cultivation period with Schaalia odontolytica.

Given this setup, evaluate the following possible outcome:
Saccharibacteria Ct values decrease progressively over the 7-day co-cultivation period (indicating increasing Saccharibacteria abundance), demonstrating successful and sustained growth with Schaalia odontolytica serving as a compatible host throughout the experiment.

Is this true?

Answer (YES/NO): NO